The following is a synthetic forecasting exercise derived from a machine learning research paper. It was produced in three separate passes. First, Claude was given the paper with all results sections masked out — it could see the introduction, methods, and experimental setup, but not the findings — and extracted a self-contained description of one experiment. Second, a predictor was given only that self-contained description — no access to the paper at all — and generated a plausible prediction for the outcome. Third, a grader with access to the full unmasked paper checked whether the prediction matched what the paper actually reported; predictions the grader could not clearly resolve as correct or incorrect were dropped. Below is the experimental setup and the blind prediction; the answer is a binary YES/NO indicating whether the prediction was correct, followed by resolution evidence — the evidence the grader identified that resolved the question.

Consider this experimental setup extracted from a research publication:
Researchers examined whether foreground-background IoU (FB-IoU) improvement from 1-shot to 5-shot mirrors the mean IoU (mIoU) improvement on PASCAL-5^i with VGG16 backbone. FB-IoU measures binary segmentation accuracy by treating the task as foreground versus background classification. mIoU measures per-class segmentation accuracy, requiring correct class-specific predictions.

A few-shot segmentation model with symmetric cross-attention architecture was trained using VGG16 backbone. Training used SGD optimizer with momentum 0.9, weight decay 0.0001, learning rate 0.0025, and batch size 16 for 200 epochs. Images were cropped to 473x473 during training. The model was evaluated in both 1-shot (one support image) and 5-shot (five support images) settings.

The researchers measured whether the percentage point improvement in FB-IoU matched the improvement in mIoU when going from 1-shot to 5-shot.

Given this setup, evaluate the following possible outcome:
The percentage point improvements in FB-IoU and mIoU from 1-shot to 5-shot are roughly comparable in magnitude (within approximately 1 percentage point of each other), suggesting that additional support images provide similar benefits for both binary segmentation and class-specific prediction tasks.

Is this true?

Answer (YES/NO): NO